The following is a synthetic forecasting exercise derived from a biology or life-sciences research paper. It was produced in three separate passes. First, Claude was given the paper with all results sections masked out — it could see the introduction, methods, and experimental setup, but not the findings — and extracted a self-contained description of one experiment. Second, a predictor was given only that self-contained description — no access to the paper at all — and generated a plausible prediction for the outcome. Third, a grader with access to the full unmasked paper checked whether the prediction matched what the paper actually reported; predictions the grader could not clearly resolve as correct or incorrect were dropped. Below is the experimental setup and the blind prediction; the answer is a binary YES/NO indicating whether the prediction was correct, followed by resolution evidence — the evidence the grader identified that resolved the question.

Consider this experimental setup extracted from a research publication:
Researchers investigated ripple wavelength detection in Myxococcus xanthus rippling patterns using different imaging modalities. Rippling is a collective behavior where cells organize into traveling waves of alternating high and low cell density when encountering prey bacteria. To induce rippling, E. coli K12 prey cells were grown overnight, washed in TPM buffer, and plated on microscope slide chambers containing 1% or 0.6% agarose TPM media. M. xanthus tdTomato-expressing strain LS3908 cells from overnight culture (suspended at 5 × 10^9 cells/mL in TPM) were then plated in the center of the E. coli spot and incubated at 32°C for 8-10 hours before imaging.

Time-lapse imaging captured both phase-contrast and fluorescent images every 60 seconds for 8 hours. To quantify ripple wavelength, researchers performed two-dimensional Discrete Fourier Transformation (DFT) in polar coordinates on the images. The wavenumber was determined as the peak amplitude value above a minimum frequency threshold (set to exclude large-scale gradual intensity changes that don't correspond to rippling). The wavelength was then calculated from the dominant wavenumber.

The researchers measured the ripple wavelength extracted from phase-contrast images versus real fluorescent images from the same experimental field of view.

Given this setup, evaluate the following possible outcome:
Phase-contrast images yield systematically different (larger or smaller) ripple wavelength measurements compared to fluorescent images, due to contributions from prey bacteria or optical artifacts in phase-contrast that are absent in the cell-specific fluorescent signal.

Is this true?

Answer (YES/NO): NO